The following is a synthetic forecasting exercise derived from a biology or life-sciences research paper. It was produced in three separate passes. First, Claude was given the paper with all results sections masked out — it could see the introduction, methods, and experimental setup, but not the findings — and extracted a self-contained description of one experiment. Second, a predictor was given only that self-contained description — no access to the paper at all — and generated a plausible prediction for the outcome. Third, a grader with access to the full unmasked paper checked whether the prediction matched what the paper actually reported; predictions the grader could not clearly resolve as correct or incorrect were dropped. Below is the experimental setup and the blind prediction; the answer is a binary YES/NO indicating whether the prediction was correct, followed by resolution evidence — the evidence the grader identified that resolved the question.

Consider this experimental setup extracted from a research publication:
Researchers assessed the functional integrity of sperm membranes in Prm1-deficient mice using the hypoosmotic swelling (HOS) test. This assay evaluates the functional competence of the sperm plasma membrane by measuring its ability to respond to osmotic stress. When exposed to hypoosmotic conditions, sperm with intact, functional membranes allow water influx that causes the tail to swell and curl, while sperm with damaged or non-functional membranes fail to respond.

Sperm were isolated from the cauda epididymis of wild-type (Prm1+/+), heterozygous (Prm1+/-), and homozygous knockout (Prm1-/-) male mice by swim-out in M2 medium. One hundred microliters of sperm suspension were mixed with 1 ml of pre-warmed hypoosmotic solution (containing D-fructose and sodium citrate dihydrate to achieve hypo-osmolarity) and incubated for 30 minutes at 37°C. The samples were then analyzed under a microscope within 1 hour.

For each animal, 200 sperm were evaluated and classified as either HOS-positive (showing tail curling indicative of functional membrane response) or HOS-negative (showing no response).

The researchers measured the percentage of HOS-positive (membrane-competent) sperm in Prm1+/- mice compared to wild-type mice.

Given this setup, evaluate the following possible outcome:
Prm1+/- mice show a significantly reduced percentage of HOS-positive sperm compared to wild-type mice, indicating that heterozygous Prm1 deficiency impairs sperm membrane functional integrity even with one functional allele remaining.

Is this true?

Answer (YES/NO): NO